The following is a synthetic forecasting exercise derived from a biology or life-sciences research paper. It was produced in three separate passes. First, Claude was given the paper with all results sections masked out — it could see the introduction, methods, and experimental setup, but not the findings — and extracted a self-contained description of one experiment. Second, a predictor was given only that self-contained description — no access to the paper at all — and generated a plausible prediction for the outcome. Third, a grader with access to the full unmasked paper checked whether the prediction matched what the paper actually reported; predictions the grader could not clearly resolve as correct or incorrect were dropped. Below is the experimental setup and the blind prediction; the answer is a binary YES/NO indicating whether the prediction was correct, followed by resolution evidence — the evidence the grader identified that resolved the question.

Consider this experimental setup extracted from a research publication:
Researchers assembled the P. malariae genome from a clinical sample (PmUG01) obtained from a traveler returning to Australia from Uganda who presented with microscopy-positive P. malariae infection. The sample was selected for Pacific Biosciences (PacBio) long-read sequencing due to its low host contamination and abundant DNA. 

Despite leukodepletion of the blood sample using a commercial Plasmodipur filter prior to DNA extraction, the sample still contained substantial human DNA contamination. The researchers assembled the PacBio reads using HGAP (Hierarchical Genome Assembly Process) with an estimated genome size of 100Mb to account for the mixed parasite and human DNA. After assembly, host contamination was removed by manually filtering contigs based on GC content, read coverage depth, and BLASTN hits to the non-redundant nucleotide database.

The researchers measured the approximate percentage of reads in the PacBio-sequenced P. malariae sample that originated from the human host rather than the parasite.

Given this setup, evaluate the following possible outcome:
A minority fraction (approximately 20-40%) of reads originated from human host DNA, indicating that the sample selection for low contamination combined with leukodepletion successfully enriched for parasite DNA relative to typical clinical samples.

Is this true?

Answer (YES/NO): NO